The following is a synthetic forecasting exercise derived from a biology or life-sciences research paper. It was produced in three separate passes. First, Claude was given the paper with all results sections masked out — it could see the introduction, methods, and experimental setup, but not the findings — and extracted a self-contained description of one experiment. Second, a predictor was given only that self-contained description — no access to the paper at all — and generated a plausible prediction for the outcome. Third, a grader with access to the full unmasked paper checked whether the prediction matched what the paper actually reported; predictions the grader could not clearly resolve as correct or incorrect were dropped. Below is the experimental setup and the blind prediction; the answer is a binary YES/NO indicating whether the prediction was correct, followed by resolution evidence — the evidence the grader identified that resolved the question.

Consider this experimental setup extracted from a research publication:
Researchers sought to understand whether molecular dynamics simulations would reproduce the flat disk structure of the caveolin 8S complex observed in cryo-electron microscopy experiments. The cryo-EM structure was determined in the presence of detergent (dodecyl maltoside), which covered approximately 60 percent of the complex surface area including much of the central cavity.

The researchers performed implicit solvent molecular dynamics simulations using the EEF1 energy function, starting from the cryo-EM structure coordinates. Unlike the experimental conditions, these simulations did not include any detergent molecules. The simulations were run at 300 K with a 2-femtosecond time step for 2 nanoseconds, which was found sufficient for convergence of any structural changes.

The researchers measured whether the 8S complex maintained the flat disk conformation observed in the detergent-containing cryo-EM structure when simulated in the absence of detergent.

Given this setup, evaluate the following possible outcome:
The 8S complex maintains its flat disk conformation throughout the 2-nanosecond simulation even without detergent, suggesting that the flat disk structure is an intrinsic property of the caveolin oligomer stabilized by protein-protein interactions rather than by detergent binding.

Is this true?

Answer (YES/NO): NO